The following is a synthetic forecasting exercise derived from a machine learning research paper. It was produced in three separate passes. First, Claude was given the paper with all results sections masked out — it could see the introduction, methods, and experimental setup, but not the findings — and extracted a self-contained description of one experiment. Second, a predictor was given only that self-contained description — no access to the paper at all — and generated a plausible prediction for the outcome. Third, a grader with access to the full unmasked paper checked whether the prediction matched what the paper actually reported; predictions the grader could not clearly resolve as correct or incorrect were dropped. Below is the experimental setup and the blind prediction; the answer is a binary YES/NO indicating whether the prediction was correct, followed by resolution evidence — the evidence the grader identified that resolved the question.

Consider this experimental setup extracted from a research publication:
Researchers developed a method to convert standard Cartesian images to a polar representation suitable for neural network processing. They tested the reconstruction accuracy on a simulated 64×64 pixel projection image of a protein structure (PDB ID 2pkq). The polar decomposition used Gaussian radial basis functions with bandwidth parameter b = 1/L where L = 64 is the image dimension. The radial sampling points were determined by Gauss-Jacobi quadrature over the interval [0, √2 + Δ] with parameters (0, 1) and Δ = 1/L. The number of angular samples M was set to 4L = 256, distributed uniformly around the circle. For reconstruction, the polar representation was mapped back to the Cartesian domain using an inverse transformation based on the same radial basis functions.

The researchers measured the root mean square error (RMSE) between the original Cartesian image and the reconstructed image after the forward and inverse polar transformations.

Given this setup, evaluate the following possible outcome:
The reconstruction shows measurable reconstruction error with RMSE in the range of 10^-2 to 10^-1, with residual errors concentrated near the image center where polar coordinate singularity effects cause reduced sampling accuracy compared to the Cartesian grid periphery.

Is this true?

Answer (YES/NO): NO